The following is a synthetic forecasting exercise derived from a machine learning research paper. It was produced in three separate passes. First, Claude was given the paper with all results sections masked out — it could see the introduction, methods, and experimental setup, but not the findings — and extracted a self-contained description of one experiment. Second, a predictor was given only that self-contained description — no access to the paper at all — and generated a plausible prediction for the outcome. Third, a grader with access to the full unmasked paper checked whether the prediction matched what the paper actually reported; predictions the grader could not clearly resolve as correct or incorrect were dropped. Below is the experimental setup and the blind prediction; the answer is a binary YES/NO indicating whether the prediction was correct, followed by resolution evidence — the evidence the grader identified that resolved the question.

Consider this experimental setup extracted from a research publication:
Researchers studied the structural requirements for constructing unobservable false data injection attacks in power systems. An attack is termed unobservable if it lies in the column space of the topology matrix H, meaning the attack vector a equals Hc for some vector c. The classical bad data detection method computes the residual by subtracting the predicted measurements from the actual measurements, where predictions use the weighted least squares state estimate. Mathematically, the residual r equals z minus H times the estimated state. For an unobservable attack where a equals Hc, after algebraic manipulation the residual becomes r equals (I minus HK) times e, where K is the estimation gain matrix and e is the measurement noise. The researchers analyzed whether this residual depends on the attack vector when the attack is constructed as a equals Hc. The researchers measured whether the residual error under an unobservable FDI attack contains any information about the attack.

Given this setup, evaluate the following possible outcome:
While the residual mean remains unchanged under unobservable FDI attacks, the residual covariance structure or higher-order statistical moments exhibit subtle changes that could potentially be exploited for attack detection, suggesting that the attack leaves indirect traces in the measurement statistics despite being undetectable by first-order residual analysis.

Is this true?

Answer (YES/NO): NO